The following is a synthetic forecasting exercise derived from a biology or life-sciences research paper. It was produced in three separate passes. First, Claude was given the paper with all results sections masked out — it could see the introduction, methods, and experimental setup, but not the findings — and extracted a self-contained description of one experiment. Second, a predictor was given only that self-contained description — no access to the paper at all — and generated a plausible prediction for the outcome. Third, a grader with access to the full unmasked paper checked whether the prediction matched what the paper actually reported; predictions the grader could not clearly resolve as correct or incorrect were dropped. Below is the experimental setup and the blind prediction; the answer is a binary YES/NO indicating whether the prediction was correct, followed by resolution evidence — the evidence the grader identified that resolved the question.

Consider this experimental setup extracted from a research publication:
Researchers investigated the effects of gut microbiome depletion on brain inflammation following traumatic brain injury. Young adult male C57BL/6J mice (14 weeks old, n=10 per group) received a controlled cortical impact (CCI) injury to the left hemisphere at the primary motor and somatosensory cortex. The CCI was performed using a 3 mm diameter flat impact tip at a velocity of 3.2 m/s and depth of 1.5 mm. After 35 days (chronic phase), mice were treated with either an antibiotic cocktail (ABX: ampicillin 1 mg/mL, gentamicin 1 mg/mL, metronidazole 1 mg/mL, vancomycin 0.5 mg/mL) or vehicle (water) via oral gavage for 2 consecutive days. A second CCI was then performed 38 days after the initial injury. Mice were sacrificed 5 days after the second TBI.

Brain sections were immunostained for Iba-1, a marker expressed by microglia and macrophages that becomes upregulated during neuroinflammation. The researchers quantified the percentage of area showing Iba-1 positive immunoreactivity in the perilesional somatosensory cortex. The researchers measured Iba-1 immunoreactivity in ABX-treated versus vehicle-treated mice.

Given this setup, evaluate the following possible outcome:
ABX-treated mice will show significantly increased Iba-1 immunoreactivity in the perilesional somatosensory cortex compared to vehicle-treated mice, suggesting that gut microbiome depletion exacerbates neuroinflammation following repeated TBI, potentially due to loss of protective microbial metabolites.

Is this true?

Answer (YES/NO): NO